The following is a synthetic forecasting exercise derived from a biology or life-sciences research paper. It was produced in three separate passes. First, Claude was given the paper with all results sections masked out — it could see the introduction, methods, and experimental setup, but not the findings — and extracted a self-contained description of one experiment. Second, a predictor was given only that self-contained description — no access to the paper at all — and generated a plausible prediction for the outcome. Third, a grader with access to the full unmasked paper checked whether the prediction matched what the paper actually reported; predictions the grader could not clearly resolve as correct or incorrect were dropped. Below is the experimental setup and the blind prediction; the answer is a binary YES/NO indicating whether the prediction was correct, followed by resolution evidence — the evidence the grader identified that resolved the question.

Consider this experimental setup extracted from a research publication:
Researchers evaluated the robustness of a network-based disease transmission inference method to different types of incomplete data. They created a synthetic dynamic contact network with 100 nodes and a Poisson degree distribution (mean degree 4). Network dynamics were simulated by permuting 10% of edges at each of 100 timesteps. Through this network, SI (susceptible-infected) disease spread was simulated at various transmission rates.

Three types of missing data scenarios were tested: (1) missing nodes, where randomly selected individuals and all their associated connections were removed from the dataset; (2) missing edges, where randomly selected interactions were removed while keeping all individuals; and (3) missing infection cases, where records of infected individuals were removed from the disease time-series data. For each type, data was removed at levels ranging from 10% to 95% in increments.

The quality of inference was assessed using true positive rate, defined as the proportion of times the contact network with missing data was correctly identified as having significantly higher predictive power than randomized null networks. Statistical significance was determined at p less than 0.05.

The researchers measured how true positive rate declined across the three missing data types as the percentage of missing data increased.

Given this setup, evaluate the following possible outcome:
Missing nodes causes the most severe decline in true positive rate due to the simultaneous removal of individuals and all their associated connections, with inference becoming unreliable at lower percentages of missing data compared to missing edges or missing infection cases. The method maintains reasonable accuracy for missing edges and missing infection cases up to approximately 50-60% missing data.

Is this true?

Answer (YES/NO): NO